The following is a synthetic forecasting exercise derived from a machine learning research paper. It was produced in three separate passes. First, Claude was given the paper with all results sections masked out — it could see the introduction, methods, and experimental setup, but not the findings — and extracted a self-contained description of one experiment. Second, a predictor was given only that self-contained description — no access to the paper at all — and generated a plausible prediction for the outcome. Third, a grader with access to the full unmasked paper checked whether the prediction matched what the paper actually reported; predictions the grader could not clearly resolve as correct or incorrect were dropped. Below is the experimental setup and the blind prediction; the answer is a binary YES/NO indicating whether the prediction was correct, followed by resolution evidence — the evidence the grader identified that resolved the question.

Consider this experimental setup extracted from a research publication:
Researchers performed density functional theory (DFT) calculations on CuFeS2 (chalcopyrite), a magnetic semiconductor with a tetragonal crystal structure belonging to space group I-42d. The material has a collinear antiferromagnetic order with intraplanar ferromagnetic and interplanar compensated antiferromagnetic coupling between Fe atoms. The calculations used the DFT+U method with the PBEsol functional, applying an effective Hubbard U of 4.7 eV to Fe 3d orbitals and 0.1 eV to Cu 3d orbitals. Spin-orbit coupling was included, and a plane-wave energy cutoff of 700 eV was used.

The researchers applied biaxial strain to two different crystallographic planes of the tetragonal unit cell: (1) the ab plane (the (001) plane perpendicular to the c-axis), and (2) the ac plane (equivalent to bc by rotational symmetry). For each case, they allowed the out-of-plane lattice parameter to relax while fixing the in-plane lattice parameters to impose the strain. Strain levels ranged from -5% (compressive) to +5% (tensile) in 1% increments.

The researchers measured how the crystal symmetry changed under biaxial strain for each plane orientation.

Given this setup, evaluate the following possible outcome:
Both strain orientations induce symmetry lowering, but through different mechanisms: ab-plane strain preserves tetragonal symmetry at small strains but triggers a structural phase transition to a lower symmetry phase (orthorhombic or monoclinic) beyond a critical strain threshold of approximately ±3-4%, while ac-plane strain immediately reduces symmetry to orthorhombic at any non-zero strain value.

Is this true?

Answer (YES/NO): NO